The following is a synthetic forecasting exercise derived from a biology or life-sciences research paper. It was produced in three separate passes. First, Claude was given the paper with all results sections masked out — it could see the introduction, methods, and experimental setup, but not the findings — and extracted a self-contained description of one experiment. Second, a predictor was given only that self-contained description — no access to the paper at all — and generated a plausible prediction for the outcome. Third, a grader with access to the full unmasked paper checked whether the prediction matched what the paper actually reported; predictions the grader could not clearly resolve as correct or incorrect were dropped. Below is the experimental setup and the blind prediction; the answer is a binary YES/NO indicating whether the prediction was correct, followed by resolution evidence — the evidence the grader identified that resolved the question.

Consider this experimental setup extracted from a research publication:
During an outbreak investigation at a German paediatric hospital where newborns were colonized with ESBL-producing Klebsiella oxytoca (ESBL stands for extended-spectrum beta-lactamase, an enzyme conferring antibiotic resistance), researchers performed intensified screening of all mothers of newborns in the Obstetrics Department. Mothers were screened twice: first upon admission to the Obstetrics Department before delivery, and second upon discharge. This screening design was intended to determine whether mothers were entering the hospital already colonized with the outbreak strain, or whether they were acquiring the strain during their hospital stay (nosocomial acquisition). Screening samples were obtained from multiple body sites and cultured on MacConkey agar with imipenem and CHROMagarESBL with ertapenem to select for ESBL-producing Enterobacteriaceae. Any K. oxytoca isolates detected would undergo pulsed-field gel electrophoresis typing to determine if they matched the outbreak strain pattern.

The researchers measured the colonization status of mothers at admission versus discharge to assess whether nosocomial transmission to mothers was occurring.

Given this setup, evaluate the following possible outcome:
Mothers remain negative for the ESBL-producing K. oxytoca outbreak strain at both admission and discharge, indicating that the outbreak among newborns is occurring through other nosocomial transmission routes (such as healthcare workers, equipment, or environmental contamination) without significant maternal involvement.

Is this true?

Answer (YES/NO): YES